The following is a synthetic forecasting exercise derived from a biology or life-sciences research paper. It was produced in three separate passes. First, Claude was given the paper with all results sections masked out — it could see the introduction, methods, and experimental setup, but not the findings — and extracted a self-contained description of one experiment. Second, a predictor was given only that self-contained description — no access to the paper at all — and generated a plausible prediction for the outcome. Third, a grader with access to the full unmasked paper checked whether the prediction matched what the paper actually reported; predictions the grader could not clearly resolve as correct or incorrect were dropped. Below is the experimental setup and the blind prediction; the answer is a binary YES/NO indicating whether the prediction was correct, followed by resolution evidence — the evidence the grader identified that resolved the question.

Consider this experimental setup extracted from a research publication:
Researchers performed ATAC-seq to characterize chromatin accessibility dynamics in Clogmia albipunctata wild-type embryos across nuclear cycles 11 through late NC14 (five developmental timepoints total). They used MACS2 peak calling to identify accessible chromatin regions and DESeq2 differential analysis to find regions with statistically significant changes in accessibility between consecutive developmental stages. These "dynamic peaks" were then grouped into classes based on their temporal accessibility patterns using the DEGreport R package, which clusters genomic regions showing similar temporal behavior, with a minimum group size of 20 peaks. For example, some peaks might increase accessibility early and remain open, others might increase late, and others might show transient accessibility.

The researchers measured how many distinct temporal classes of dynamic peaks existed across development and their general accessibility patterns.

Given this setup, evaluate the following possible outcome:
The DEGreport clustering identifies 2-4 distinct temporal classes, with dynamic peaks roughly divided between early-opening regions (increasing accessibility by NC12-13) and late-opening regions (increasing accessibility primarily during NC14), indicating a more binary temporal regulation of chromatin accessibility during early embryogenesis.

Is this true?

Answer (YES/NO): NO